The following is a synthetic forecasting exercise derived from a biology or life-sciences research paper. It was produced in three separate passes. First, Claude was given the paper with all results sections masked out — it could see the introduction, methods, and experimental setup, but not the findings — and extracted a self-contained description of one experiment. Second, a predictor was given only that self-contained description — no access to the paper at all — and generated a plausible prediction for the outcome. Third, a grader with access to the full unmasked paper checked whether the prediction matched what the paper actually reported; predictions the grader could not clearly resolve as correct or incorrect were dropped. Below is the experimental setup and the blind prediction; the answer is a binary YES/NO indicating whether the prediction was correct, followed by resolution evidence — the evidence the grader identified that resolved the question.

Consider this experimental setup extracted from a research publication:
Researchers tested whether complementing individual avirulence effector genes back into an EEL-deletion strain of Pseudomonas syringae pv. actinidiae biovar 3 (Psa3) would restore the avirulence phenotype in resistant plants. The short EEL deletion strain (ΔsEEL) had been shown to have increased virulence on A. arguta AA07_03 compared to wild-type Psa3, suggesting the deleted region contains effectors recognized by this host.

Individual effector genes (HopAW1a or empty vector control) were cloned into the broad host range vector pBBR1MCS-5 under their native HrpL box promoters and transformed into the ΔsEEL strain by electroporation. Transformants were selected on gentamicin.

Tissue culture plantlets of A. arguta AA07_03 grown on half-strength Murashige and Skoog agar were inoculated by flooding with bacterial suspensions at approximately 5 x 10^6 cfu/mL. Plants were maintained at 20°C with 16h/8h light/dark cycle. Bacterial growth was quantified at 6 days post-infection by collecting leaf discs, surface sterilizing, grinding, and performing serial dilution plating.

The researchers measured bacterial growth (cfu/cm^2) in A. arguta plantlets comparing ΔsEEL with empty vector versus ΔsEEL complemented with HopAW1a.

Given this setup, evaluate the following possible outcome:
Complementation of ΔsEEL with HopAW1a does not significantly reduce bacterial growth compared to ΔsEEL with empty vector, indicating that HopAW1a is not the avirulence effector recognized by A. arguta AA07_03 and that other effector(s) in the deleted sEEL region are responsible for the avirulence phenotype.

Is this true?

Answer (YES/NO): NO